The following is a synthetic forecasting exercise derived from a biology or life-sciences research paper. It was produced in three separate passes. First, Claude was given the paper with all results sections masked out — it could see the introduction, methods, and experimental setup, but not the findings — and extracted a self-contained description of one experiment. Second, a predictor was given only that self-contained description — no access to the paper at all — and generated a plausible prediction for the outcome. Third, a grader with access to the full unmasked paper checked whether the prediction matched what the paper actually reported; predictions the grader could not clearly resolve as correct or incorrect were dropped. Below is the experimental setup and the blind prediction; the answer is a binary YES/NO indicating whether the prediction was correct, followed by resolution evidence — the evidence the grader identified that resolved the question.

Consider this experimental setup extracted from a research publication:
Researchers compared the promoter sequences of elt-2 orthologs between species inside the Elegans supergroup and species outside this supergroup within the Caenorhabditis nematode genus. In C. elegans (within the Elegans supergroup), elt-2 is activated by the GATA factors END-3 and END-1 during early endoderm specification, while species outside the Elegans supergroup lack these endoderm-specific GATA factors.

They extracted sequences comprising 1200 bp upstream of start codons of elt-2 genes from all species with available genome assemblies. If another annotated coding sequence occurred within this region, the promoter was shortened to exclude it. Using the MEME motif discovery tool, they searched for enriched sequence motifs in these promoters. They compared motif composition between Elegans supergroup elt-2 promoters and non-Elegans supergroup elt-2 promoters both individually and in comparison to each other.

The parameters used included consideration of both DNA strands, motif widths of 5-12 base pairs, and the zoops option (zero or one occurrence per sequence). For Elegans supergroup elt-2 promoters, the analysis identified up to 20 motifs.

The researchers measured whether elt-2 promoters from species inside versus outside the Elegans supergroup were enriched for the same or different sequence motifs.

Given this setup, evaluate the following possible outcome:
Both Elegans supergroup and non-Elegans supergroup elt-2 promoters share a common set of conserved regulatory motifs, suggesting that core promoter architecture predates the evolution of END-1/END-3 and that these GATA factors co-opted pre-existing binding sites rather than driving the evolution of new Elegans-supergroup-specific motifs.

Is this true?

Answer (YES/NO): NO